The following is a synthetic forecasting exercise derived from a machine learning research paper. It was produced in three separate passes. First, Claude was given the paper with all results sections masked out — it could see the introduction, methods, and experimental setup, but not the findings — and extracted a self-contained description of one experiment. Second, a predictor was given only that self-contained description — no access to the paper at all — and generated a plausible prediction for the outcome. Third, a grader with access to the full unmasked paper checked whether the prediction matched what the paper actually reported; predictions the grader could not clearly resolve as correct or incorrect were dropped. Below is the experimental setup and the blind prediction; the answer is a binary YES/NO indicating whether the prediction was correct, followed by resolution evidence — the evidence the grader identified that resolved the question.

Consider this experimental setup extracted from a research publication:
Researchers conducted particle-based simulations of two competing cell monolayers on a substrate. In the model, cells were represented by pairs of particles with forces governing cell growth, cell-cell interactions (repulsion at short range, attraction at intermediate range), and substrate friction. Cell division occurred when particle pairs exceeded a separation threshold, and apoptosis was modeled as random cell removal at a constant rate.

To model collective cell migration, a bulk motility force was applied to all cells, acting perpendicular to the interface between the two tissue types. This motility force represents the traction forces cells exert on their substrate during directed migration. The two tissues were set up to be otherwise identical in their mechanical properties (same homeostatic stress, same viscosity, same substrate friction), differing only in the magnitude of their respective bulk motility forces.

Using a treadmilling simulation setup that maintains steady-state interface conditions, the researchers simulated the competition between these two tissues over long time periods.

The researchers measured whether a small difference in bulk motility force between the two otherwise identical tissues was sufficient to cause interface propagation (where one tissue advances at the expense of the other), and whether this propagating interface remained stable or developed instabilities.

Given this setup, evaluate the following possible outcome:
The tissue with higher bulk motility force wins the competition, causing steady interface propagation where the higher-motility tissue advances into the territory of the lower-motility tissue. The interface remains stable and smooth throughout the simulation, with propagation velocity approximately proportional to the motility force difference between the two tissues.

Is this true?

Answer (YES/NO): YES